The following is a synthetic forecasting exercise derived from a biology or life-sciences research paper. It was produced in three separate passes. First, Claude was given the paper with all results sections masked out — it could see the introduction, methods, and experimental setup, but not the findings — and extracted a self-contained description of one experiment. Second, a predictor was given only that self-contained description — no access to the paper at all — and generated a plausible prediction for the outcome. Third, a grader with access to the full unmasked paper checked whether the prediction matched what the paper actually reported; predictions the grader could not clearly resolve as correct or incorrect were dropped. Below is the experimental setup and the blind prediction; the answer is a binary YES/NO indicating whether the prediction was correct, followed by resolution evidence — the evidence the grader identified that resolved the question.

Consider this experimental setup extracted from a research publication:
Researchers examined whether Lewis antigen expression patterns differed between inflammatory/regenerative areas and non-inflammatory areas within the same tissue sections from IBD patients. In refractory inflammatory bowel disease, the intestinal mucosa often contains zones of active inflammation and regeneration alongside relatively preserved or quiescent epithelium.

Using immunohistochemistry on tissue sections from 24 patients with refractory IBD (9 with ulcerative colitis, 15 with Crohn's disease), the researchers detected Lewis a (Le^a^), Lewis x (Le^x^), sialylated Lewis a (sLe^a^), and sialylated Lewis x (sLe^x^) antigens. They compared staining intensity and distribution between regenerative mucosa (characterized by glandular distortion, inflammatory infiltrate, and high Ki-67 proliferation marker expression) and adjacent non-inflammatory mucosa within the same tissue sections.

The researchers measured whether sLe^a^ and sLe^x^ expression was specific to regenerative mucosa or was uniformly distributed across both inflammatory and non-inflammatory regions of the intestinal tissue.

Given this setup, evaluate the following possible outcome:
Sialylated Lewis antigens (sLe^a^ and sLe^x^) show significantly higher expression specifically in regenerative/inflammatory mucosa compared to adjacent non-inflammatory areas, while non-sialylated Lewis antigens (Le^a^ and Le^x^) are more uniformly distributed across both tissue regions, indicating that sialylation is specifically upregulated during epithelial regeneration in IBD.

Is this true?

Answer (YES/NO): NO